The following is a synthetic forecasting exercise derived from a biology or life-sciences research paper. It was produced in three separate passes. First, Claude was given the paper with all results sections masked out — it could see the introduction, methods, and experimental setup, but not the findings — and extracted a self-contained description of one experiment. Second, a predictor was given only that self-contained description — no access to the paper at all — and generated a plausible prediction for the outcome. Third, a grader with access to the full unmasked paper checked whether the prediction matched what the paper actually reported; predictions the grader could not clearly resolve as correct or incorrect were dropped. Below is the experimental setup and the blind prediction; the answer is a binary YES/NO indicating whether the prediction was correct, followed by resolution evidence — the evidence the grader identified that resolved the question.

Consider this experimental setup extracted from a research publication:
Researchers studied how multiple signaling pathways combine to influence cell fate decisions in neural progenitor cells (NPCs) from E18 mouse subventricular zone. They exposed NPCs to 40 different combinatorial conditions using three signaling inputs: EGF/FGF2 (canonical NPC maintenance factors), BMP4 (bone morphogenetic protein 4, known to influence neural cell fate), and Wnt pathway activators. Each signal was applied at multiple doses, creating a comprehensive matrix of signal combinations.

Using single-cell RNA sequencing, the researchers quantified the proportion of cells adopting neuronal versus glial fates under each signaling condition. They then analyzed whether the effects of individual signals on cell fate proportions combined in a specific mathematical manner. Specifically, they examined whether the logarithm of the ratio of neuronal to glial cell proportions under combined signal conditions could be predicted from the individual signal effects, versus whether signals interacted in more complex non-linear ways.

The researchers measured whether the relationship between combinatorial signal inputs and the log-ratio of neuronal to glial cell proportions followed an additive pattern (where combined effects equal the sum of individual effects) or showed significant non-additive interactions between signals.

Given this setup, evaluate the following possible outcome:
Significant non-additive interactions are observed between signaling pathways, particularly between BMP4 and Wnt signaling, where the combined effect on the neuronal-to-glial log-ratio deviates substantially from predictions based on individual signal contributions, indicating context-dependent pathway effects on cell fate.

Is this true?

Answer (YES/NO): NO